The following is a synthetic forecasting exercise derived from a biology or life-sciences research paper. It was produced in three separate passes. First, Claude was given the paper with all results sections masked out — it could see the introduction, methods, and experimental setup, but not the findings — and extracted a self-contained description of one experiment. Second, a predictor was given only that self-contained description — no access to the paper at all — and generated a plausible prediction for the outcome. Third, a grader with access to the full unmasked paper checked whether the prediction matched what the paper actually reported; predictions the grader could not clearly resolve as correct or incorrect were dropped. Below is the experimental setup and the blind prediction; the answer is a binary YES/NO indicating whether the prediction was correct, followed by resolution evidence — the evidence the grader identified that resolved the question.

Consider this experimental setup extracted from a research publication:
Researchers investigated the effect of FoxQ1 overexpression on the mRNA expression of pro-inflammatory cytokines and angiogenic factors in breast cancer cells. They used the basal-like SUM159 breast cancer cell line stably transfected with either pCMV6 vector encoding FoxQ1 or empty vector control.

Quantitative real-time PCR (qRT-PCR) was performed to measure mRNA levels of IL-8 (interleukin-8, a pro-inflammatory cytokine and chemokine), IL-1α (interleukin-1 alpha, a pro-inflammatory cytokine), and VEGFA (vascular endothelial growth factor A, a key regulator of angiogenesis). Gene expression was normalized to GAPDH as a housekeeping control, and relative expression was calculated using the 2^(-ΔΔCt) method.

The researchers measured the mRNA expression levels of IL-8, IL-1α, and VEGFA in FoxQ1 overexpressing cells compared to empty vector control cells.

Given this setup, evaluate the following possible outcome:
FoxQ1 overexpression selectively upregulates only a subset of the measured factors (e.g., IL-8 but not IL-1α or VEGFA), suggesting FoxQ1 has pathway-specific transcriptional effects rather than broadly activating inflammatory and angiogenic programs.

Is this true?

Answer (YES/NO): NO